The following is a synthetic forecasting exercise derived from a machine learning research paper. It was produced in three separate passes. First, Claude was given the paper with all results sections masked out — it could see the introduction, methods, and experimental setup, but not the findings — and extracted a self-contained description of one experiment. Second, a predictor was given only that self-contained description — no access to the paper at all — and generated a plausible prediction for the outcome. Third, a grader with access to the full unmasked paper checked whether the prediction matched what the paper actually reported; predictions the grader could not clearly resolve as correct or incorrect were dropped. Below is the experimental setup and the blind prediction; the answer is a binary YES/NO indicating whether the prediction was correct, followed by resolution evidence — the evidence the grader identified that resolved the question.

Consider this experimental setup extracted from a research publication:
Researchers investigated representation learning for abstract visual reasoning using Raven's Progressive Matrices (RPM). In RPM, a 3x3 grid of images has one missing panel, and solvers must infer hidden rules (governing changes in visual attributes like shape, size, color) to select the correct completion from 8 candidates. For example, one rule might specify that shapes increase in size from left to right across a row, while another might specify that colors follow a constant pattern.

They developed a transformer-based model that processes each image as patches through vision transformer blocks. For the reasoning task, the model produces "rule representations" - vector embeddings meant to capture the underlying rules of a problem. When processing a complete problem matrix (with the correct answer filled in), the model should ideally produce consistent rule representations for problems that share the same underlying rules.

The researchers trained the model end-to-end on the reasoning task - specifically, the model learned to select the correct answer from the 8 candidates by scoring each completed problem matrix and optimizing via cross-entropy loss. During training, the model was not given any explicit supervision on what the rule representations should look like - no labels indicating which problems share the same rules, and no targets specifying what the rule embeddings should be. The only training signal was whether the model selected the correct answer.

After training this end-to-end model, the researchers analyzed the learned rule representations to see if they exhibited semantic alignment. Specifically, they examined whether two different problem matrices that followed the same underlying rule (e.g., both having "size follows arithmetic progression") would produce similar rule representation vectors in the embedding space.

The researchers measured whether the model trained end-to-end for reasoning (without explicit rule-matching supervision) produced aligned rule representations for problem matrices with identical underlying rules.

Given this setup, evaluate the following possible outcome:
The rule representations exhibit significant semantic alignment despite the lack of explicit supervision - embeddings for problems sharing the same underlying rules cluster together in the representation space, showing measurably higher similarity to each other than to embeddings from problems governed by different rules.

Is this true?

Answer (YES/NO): NO